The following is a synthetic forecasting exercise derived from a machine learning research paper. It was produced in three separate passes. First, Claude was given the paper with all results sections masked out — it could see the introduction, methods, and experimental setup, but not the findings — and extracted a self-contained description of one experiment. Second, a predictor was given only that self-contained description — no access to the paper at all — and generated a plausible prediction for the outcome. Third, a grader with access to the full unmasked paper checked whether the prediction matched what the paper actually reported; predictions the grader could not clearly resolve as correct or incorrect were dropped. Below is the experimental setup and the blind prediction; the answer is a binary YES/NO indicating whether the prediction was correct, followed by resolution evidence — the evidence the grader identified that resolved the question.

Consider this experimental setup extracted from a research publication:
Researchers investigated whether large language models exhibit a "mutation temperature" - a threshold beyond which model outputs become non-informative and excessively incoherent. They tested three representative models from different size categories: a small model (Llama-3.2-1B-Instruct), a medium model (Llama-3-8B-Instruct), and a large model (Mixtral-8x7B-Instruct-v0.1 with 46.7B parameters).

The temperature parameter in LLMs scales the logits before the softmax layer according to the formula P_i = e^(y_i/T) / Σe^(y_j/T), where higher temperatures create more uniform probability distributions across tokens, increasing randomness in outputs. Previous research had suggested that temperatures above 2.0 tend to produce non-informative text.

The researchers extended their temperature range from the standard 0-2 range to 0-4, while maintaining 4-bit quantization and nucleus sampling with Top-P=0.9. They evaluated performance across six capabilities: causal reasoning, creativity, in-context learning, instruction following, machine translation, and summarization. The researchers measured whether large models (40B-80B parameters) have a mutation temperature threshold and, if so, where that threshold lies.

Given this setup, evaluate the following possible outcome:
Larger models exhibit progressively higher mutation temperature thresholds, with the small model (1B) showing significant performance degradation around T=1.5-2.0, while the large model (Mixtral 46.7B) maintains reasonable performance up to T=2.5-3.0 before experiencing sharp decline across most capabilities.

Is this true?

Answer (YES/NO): NO